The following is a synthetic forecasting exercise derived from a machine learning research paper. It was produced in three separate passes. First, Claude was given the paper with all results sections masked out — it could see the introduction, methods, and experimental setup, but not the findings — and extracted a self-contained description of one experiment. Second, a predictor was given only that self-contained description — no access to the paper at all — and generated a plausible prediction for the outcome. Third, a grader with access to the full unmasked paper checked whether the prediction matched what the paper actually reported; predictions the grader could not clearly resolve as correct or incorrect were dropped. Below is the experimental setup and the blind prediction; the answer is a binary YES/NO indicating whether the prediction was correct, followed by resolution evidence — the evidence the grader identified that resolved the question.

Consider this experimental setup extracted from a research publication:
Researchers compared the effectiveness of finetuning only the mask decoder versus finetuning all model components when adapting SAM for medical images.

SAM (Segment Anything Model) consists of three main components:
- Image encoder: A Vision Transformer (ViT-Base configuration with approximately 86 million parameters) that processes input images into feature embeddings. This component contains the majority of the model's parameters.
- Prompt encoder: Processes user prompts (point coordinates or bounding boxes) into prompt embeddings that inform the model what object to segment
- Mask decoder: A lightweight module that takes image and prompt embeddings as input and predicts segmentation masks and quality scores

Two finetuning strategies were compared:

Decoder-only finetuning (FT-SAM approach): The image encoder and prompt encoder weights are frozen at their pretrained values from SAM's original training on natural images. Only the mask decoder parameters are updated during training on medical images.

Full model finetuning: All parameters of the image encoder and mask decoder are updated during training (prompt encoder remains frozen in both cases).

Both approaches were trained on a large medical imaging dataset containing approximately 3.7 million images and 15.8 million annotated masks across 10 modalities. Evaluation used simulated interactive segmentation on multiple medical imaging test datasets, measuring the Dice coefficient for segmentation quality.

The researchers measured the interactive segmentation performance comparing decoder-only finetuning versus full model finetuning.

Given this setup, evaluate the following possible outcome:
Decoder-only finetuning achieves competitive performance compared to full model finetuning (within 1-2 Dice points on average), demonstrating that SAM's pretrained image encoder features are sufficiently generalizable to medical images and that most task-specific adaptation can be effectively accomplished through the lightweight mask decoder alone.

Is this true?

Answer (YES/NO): NO